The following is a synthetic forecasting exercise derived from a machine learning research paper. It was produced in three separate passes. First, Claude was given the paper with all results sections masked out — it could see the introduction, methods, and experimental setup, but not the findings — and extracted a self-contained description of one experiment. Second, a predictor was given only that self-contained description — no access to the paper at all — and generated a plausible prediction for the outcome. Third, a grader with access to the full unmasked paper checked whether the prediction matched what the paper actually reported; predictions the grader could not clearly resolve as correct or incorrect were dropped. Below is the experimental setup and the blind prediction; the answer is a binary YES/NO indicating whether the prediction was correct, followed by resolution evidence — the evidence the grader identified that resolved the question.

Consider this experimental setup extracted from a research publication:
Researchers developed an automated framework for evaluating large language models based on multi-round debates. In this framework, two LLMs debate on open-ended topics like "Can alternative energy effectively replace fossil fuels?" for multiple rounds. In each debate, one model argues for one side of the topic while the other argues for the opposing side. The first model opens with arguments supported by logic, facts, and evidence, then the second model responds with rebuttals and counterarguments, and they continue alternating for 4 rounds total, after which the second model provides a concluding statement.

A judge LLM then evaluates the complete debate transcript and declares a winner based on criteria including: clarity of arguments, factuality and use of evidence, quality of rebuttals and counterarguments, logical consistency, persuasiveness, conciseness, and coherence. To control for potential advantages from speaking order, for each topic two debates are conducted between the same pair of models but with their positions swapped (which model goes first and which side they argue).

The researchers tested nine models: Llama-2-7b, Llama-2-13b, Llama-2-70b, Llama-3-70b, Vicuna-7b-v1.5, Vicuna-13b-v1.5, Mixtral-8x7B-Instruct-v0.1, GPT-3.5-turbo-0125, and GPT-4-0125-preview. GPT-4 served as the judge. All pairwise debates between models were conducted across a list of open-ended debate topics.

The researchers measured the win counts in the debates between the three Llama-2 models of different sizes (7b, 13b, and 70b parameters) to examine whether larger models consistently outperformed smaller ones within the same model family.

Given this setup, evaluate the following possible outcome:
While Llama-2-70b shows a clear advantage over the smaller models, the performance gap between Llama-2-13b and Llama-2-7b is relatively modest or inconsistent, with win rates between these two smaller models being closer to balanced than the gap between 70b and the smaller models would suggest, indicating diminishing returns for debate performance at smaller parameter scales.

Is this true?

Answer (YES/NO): NO